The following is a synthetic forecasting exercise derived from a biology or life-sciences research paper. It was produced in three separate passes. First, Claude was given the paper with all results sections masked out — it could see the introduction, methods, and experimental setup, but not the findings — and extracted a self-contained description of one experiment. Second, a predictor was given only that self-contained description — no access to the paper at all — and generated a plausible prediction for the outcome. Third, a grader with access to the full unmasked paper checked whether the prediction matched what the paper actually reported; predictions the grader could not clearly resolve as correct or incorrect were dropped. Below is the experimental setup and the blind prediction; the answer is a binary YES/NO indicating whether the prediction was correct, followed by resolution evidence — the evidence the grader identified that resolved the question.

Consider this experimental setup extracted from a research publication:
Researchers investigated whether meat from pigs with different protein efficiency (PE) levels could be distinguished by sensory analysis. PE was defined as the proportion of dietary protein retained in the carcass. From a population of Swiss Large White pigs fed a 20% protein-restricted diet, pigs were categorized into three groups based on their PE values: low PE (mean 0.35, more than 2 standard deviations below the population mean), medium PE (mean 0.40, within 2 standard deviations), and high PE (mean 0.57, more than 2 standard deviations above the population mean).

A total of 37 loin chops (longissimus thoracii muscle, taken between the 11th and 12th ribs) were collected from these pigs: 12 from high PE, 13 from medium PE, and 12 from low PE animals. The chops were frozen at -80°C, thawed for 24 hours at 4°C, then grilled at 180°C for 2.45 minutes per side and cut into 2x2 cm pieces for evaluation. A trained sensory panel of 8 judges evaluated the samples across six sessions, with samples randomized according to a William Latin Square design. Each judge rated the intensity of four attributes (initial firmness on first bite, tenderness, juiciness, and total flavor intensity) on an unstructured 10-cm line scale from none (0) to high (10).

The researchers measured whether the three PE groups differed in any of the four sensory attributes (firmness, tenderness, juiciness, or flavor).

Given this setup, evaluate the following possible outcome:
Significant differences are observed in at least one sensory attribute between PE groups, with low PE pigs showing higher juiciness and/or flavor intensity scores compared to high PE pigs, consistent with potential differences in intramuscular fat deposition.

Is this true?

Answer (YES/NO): YES